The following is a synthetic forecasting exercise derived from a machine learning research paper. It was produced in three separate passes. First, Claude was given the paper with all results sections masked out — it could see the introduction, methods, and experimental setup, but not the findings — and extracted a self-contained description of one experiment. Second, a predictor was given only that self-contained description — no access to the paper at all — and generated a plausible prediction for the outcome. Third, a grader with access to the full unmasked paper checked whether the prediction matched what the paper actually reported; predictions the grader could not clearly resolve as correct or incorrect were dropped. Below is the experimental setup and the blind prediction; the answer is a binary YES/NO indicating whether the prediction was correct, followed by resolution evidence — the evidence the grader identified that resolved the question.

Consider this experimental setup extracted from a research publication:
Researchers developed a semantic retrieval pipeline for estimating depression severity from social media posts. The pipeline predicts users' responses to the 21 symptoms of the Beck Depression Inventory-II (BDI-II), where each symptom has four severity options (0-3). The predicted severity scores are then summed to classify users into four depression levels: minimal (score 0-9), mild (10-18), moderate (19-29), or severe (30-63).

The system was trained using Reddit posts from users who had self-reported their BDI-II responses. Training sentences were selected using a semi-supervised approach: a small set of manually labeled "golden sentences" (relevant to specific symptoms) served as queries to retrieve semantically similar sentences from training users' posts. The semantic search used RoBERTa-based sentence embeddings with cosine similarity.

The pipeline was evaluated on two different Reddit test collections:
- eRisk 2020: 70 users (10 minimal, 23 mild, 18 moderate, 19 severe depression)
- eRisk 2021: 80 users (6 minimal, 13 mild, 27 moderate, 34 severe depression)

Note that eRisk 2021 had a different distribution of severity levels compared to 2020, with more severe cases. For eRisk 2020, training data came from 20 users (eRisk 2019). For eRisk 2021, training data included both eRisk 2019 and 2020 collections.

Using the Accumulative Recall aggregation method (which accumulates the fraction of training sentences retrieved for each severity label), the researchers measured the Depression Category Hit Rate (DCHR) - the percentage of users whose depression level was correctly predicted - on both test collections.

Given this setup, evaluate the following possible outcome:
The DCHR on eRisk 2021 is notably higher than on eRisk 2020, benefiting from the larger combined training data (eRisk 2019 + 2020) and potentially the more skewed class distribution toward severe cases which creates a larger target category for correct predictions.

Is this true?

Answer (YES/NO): NO